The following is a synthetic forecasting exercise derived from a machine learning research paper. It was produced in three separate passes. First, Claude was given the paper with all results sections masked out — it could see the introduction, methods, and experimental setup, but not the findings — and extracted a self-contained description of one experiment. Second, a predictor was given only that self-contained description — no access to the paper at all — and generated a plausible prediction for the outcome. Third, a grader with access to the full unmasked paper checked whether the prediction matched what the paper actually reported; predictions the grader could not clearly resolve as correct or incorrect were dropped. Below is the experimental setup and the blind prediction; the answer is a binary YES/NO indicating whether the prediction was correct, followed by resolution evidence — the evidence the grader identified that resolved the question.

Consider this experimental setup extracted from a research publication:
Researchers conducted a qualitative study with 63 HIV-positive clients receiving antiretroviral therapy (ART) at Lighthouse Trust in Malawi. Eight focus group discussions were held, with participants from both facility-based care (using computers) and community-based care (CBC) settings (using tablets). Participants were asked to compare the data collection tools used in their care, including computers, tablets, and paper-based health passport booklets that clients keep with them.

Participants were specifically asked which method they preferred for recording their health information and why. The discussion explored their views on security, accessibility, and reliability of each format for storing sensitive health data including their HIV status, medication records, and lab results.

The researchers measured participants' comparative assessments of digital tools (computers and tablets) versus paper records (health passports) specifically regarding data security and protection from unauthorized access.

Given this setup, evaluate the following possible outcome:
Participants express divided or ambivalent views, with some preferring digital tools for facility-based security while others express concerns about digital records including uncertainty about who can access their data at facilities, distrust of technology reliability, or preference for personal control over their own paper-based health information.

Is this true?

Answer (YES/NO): NO